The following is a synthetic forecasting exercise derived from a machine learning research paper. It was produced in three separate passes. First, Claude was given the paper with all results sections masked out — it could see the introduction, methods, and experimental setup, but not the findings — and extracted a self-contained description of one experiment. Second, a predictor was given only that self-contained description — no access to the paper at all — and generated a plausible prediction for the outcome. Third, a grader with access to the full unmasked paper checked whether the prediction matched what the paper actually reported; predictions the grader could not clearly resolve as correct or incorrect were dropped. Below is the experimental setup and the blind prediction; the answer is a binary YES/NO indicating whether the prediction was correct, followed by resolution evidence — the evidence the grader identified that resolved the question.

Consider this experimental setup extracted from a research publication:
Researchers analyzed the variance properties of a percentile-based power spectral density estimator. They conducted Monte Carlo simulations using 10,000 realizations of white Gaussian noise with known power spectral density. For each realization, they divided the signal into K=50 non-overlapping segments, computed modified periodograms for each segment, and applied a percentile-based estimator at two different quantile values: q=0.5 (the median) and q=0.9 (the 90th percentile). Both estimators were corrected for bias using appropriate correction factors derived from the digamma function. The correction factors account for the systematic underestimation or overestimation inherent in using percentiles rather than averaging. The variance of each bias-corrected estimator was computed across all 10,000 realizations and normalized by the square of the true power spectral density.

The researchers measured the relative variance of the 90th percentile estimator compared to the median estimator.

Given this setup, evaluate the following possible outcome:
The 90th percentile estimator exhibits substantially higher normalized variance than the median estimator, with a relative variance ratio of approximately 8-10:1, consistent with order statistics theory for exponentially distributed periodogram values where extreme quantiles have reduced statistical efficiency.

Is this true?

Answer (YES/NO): NO